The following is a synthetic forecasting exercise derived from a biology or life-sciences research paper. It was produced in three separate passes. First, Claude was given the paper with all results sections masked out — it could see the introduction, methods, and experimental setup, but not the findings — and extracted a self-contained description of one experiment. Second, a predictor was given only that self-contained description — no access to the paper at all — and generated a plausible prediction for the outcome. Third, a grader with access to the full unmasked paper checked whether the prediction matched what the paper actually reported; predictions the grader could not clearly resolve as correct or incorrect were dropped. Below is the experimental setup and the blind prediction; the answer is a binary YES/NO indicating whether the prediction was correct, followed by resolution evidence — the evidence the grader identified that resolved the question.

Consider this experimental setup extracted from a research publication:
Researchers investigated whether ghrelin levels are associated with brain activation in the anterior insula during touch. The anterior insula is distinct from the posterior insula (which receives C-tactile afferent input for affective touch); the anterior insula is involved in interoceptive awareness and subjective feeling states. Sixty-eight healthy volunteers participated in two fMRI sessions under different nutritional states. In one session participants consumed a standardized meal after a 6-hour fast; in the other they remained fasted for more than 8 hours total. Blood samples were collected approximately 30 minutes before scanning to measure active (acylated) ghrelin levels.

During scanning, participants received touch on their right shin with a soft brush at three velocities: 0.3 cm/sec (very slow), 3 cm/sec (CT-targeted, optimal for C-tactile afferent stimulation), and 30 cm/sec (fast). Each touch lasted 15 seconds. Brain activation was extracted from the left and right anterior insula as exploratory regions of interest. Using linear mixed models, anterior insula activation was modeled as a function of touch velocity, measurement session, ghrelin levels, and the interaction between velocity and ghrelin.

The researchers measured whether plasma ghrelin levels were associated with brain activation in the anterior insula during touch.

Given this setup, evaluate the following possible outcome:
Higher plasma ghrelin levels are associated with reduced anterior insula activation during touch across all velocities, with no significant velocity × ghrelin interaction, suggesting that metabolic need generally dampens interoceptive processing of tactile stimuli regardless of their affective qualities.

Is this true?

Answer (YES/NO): NO